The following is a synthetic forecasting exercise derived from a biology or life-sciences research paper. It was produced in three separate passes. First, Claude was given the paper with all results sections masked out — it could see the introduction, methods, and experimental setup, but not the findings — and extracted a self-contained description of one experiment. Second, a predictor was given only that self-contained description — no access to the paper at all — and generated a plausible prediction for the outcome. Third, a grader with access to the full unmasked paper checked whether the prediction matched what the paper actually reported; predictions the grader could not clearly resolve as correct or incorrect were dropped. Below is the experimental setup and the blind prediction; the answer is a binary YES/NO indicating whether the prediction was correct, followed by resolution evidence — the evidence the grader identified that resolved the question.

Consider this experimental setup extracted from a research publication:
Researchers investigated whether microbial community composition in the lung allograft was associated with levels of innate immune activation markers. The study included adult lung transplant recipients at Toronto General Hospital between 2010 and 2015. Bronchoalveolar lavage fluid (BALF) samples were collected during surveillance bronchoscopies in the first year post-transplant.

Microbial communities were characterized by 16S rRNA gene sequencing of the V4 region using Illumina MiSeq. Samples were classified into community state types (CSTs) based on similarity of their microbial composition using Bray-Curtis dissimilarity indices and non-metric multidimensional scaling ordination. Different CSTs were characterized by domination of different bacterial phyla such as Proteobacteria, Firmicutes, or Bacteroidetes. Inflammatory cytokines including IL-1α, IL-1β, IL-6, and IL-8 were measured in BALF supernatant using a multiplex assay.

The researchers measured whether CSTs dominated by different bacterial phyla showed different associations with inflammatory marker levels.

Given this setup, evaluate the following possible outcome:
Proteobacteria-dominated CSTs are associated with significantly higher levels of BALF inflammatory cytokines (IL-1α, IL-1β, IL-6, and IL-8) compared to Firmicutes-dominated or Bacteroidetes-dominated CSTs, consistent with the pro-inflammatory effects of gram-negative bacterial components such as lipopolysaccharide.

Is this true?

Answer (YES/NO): NO